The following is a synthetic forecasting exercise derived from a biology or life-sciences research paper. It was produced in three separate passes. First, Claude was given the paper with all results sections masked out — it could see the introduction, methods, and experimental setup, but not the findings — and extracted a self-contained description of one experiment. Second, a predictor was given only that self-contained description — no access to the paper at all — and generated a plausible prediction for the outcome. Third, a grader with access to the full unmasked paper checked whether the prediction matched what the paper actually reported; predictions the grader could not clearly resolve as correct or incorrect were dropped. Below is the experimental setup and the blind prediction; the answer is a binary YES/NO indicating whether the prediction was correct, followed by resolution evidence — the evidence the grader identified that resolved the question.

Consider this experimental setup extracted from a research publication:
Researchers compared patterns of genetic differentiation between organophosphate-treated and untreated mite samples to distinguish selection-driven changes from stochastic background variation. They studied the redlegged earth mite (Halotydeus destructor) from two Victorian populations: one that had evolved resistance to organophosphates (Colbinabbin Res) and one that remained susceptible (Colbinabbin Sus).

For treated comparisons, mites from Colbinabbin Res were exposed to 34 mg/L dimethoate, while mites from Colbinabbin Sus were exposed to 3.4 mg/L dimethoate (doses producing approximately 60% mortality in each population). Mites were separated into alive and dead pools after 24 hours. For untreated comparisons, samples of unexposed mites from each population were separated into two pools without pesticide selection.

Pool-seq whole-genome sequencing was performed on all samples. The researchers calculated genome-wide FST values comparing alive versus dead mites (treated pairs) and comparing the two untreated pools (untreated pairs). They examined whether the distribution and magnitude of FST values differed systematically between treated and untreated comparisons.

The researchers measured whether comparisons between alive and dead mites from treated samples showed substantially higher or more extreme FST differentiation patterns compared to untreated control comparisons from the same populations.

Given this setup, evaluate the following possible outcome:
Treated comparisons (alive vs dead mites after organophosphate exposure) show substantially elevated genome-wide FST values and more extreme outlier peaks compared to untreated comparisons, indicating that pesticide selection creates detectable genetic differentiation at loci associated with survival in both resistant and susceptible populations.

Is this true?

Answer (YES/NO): NO